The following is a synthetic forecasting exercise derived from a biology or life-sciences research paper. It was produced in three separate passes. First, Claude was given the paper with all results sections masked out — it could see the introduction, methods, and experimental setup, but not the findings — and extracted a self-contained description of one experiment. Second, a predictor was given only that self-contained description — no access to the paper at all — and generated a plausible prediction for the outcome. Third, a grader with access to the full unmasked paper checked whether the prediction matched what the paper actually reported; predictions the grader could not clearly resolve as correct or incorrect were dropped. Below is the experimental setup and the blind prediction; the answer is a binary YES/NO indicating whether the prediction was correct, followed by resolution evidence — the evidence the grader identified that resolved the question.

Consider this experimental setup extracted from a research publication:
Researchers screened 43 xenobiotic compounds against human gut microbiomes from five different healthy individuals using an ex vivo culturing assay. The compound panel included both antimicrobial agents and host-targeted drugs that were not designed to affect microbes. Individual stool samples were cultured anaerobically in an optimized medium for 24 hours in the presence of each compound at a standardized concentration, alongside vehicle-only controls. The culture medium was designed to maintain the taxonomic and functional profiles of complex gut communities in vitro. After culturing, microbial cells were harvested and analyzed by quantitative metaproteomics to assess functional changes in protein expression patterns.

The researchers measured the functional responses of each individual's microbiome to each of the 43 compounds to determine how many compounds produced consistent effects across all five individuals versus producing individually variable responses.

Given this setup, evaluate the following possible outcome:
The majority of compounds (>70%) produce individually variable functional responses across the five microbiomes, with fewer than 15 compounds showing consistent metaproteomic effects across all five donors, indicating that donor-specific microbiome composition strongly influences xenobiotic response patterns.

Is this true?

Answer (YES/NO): YES